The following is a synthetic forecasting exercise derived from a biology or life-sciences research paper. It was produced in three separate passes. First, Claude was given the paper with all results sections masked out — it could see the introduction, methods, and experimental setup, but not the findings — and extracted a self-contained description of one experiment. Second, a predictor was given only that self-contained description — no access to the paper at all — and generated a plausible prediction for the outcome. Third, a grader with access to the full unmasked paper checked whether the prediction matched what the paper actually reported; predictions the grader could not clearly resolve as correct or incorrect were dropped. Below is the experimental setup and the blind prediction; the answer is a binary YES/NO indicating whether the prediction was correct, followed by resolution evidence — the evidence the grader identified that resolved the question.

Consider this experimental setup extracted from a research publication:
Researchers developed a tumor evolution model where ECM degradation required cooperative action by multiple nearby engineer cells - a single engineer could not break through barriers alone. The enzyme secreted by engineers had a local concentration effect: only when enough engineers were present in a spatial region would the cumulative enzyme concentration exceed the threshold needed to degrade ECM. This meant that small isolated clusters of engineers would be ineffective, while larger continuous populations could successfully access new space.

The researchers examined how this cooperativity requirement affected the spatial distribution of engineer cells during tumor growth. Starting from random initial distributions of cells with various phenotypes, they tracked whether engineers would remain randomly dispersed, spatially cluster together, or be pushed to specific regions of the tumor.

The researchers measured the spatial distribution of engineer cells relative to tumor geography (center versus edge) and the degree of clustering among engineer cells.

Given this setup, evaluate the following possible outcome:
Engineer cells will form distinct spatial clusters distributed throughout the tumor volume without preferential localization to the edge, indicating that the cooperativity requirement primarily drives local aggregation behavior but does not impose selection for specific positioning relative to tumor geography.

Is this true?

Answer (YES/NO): NO